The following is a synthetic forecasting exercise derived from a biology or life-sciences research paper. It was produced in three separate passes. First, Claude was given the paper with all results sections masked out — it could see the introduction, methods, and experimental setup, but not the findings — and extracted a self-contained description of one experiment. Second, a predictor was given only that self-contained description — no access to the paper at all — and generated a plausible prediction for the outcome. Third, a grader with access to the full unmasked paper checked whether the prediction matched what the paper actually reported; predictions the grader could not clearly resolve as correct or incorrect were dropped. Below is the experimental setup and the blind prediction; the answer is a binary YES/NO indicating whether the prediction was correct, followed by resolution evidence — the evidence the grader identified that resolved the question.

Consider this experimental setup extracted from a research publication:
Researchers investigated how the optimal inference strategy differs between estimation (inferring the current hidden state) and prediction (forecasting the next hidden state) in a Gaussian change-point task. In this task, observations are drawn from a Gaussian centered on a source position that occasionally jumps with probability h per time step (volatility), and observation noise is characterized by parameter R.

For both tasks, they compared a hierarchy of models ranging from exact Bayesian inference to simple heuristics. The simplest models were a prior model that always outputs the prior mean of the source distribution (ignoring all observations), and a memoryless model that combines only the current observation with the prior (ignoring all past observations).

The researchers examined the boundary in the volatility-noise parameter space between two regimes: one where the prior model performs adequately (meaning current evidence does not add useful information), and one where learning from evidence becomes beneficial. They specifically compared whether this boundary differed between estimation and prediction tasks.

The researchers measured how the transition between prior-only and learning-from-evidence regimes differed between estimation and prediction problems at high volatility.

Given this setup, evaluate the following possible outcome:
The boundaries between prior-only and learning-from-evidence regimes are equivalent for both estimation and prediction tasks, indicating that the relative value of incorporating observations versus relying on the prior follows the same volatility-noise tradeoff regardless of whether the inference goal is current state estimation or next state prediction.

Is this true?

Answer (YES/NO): NO